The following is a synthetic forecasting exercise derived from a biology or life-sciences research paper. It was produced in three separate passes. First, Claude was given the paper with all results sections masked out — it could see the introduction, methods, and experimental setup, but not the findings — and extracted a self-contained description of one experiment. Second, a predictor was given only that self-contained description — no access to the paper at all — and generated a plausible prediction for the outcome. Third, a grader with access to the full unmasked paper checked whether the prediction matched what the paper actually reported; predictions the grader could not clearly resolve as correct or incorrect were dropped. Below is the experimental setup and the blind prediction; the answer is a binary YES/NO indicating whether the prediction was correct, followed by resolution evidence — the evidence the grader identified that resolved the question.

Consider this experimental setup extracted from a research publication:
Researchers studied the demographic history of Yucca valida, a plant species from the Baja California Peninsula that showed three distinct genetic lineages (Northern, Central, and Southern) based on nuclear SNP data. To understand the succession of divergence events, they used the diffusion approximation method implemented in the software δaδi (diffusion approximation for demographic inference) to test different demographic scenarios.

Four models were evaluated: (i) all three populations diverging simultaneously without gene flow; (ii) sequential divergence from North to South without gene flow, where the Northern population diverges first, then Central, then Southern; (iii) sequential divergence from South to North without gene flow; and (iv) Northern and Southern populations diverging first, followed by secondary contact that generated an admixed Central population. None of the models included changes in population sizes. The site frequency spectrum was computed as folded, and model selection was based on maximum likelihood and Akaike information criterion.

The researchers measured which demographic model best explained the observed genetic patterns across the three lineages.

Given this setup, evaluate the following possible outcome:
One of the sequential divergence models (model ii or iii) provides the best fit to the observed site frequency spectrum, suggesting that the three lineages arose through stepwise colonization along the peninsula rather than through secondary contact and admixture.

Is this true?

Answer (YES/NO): NO